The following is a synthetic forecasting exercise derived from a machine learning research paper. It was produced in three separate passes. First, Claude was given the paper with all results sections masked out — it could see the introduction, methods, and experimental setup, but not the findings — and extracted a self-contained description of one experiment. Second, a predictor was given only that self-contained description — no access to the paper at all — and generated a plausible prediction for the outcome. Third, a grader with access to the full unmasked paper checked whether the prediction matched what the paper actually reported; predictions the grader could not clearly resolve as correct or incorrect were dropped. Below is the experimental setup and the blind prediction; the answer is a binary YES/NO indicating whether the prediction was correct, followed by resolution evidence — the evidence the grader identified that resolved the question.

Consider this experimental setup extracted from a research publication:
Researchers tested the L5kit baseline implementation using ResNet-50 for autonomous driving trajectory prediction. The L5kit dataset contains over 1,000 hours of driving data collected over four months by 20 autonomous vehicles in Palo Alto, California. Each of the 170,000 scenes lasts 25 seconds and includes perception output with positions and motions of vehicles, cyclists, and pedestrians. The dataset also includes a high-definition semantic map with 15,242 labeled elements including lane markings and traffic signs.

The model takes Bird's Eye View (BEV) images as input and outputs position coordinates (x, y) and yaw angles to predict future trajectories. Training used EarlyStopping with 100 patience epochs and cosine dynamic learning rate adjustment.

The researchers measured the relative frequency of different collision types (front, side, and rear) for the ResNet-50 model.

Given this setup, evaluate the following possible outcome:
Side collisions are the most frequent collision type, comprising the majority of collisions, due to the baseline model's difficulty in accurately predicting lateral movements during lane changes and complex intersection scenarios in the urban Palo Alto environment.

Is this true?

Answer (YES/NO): NO